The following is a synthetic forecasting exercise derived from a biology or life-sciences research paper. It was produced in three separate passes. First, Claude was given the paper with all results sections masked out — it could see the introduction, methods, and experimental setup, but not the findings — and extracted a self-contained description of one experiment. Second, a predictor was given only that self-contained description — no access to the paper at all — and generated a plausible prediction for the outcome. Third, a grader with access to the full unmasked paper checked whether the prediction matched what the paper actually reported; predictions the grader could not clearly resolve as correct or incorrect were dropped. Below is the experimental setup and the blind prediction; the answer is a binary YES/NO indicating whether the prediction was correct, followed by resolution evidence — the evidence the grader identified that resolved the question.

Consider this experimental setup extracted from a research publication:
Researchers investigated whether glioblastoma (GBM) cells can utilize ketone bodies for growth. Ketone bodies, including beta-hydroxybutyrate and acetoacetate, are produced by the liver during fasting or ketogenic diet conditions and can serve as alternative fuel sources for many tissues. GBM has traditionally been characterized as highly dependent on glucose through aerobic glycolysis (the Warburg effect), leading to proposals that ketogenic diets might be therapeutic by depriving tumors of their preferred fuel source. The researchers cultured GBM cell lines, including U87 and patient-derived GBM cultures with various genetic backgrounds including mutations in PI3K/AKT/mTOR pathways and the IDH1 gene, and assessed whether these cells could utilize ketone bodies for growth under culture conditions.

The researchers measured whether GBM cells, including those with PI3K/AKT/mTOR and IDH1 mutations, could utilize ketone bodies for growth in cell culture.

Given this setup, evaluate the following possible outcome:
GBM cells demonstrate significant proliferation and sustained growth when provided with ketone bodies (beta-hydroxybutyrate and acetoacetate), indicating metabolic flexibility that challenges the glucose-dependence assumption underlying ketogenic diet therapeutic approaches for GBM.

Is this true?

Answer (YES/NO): YES